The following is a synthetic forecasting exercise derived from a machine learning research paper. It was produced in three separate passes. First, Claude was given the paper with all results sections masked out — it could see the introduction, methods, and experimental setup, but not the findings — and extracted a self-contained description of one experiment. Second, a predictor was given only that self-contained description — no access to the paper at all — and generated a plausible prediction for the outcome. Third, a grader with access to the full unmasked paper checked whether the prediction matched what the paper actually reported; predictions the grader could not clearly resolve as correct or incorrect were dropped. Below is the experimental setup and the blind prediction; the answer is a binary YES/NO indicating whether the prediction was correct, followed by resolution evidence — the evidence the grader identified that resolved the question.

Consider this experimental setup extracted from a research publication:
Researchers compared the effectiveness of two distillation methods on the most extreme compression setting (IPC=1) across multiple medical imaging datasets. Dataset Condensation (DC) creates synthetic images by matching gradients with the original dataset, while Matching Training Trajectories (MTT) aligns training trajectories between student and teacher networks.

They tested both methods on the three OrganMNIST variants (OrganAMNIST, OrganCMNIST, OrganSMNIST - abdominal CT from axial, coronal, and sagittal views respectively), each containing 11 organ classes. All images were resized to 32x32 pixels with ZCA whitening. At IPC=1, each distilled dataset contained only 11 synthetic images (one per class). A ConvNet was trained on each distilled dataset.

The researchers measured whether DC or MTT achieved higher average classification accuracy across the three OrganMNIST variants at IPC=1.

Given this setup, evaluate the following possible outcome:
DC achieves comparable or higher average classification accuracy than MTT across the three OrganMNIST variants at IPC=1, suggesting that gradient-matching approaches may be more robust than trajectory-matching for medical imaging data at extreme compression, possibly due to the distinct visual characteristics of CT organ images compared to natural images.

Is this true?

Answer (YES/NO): NO